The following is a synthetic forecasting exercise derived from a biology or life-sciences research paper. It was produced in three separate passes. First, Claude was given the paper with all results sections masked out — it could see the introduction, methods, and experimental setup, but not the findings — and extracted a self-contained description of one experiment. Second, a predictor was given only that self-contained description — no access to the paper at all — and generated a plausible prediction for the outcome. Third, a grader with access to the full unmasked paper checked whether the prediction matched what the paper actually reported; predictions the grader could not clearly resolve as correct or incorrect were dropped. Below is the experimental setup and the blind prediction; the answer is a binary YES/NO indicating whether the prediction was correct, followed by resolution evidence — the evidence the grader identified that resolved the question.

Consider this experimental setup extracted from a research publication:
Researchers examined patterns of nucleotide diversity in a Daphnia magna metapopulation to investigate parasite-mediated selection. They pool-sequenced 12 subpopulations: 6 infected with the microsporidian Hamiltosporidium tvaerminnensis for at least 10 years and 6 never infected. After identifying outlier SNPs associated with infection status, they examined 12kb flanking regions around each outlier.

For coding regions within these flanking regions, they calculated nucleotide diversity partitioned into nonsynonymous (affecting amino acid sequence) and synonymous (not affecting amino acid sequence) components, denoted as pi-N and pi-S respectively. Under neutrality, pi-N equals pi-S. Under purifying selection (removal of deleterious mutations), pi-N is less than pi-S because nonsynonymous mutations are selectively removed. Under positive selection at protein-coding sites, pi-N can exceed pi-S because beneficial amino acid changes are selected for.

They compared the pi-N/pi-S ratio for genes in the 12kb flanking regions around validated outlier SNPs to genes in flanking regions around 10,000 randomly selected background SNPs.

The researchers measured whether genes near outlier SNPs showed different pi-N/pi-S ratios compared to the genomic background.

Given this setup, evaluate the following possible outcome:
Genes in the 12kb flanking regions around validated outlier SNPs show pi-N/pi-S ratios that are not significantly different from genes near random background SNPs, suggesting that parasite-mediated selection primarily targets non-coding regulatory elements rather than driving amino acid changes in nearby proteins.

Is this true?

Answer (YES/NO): NO